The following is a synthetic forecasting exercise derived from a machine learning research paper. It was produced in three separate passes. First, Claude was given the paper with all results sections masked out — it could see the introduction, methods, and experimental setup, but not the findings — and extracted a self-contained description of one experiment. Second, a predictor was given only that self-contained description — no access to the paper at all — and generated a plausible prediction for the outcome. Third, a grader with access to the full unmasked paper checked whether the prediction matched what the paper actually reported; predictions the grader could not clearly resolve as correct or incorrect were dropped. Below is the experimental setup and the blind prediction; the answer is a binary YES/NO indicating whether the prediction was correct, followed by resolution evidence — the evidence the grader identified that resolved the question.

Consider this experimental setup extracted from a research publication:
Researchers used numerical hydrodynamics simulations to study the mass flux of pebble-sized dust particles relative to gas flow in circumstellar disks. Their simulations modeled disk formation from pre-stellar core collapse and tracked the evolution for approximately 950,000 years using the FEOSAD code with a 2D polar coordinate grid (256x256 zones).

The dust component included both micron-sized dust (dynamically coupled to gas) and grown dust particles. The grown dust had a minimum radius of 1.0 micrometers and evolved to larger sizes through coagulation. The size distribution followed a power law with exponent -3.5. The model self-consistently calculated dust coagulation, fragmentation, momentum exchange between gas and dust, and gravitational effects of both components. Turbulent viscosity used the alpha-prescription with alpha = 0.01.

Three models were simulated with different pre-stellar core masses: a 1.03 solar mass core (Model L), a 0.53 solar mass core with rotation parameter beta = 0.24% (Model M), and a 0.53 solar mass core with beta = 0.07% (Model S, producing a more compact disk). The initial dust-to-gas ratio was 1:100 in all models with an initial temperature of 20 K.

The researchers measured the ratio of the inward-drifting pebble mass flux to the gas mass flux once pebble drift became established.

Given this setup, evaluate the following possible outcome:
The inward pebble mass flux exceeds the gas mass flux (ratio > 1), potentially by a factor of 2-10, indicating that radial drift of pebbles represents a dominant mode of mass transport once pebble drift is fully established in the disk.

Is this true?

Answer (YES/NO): NO